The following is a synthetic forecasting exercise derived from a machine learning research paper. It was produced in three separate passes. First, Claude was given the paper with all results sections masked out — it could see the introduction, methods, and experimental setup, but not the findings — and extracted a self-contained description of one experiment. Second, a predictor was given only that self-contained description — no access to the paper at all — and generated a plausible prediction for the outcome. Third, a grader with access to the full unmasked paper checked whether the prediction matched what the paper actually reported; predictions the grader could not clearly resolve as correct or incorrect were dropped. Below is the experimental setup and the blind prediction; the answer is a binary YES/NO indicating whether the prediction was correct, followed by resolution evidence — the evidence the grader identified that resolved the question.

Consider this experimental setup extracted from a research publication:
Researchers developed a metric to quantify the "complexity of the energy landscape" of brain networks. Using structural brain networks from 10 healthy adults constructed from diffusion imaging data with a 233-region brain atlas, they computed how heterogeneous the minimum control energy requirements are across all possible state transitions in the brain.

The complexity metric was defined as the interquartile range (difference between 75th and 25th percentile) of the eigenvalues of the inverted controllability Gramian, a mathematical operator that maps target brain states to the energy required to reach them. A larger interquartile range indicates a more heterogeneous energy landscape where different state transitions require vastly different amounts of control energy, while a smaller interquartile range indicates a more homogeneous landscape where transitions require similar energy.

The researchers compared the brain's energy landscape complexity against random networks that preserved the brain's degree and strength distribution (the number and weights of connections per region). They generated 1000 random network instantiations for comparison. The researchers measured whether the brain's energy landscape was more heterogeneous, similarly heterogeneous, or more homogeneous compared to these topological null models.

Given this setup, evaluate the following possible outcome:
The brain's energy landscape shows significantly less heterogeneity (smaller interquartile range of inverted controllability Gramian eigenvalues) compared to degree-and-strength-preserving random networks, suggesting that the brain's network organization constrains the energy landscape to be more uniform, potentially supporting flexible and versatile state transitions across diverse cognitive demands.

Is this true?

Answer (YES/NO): YES